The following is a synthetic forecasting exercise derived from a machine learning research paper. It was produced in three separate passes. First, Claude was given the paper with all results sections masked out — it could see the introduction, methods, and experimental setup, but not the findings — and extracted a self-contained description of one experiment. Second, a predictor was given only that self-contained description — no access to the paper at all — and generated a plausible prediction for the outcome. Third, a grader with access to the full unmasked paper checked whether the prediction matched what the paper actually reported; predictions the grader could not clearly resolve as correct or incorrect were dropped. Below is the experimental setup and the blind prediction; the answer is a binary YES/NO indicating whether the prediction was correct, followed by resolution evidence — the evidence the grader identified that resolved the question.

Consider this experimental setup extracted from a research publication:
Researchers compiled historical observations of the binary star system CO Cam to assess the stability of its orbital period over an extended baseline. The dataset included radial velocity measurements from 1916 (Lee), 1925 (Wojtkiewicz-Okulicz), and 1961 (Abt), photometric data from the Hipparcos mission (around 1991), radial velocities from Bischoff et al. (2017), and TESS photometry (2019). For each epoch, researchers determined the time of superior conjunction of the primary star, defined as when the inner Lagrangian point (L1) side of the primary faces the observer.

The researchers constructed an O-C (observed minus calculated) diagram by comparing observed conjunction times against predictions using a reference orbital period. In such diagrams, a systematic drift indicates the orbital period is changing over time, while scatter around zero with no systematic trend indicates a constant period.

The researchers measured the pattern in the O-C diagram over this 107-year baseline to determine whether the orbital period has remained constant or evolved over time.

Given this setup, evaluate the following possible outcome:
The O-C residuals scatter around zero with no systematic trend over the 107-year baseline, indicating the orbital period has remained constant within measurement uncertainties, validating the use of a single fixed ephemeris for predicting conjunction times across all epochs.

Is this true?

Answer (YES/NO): YES